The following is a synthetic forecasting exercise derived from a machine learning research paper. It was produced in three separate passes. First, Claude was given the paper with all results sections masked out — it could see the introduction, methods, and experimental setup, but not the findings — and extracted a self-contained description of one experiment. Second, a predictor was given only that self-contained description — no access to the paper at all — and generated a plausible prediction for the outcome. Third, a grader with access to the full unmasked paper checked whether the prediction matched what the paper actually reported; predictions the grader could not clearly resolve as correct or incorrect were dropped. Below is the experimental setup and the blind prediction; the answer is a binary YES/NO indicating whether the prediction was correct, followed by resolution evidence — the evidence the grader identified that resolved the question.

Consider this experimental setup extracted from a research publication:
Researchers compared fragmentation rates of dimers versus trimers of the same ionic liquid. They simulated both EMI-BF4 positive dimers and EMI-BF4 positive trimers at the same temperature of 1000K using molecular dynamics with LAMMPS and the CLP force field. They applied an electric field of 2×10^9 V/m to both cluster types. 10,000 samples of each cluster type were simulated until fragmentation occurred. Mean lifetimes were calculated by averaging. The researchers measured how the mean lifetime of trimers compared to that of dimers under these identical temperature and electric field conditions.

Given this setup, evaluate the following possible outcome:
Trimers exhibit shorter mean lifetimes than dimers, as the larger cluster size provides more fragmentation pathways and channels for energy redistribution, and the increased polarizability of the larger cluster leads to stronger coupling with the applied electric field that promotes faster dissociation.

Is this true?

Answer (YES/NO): YES